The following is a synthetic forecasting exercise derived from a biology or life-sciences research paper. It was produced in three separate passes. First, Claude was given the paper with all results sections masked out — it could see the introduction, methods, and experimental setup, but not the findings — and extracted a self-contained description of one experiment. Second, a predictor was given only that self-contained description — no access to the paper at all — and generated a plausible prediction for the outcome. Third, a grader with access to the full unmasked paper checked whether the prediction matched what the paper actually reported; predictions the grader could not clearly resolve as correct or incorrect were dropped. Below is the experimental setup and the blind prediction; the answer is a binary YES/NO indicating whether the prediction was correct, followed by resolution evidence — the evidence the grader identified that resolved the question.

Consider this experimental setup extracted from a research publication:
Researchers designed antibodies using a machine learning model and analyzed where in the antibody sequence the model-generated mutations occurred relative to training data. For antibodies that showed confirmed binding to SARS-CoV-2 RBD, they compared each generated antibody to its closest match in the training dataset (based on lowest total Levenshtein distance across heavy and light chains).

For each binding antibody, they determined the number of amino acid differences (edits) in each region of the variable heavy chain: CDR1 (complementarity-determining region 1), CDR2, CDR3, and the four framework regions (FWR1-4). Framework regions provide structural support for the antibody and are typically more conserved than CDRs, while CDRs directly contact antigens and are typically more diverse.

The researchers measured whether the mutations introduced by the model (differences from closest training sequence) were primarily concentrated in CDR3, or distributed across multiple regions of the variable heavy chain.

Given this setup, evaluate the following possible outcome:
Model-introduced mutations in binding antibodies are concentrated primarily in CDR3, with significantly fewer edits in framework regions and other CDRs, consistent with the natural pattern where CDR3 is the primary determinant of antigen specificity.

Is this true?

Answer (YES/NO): YES